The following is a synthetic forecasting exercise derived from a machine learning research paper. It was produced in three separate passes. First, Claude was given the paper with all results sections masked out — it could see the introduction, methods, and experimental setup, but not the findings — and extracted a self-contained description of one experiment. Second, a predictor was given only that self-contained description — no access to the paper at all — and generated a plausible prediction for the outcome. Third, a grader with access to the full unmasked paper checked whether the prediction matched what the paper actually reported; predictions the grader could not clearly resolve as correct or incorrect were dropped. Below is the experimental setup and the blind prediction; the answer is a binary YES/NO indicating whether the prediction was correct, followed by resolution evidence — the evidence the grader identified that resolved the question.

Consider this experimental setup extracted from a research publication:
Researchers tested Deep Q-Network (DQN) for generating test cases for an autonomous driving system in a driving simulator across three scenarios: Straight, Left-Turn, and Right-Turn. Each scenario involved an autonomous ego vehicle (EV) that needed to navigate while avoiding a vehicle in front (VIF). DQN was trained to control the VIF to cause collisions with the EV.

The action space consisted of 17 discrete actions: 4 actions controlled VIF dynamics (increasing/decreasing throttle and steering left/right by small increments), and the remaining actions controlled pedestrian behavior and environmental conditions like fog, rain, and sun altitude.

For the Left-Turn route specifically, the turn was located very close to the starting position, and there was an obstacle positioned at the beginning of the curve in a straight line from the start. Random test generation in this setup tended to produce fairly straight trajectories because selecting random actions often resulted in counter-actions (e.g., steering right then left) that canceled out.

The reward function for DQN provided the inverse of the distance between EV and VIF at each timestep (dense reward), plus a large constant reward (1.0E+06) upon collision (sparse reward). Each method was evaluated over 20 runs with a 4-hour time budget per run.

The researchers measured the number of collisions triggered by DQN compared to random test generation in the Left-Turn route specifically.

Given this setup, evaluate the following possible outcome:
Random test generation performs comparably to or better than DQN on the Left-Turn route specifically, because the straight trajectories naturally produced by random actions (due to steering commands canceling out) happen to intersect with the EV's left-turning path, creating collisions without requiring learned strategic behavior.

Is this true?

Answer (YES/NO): YES